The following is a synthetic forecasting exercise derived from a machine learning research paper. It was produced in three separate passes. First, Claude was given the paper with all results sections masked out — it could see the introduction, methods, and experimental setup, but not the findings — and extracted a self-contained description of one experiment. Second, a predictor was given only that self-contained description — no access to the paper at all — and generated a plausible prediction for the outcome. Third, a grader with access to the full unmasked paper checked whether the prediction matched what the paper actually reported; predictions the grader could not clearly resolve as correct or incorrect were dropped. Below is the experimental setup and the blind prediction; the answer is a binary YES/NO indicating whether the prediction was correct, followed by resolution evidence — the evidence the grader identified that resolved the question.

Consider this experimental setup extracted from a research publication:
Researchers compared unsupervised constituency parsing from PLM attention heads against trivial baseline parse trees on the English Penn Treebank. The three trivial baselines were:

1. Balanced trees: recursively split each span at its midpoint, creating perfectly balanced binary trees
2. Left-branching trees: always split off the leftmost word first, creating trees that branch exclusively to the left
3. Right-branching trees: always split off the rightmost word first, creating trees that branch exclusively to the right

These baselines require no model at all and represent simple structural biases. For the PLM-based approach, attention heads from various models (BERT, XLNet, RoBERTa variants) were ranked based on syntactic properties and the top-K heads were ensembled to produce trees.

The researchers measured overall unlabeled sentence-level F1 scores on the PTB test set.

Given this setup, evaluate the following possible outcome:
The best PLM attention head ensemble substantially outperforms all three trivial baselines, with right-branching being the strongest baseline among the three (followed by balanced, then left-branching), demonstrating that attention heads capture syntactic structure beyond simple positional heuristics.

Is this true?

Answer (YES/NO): NO